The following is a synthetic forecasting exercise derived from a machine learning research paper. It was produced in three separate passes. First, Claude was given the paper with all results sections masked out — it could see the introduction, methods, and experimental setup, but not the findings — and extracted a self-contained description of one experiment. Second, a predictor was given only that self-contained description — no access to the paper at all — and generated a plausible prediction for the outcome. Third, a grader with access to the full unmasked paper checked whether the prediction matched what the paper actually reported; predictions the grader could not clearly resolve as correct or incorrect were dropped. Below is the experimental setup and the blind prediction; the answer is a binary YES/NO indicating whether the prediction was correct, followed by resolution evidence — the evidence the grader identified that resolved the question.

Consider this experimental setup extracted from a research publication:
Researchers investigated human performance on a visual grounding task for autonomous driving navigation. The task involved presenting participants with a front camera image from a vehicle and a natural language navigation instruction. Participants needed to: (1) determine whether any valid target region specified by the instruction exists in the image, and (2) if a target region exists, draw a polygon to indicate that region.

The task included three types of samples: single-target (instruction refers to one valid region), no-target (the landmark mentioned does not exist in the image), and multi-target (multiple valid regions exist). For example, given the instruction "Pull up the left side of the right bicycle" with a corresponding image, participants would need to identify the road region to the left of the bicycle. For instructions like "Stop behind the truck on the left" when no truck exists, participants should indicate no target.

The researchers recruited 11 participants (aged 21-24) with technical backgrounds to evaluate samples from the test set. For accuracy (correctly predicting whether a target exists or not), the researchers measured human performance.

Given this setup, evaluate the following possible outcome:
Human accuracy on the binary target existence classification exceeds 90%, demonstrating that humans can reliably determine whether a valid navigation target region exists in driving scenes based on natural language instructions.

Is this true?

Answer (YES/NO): NO